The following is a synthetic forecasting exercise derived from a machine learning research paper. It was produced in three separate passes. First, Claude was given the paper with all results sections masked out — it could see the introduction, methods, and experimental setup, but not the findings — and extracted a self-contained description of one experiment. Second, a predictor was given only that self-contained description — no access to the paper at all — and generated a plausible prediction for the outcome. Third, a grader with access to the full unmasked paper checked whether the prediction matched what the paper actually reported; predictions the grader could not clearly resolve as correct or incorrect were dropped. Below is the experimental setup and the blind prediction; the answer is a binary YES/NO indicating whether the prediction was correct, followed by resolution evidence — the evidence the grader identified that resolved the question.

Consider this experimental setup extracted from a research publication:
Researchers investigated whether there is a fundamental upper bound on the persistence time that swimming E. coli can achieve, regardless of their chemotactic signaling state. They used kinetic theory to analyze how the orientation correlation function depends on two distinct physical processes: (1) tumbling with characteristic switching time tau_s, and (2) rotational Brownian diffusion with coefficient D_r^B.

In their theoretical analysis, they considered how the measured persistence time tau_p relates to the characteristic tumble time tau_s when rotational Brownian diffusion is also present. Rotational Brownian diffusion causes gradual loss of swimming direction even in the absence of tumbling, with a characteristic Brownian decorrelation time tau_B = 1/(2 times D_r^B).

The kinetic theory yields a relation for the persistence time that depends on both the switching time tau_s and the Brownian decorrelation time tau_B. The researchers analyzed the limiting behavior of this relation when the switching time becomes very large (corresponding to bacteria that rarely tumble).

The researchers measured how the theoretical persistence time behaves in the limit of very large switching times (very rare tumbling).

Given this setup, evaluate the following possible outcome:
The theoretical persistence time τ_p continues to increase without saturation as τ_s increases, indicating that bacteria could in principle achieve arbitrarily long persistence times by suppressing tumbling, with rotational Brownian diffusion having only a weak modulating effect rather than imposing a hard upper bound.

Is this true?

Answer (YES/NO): NO